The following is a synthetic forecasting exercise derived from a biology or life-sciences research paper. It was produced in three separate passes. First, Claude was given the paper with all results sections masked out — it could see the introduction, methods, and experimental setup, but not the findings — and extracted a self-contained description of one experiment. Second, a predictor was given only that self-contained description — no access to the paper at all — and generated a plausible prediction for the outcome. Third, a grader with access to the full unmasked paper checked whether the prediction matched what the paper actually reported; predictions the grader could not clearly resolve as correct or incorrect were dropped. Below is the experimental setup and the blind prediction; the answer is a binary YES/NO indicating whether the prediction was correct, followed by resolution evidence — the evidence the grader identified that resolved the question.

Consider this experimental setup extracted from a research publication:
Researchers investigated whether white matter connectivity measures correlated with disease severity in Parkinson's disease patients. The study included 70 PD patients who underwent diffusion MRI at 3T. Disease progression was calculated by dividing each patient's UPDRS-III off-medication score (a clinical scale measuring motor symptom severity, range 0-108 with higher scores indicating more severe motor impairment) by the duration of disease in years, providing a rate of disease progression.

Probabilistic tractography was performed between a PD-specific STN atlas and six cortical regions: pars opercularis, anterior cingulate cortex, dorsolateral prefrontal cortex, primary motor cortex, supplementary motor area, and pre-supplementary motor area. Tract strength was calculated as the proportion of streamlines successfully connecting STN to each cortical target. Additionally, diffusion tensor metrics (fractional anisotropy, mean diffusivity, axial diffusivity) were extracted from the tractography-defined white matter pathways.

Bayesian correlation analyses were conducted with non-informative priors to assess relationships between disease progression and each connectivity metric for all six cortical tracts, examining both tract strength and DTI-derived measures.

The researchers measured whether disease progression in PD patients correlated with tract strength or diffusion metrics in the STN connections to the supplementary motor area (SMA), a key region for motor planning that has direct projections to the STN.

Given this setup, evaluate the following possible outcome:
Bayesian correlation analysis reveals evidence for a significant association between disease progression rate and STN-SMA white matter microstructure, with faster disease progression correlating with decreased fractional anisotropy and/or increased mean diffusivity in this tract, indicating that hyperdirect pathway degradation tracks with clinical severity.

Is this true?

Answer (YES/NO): NO